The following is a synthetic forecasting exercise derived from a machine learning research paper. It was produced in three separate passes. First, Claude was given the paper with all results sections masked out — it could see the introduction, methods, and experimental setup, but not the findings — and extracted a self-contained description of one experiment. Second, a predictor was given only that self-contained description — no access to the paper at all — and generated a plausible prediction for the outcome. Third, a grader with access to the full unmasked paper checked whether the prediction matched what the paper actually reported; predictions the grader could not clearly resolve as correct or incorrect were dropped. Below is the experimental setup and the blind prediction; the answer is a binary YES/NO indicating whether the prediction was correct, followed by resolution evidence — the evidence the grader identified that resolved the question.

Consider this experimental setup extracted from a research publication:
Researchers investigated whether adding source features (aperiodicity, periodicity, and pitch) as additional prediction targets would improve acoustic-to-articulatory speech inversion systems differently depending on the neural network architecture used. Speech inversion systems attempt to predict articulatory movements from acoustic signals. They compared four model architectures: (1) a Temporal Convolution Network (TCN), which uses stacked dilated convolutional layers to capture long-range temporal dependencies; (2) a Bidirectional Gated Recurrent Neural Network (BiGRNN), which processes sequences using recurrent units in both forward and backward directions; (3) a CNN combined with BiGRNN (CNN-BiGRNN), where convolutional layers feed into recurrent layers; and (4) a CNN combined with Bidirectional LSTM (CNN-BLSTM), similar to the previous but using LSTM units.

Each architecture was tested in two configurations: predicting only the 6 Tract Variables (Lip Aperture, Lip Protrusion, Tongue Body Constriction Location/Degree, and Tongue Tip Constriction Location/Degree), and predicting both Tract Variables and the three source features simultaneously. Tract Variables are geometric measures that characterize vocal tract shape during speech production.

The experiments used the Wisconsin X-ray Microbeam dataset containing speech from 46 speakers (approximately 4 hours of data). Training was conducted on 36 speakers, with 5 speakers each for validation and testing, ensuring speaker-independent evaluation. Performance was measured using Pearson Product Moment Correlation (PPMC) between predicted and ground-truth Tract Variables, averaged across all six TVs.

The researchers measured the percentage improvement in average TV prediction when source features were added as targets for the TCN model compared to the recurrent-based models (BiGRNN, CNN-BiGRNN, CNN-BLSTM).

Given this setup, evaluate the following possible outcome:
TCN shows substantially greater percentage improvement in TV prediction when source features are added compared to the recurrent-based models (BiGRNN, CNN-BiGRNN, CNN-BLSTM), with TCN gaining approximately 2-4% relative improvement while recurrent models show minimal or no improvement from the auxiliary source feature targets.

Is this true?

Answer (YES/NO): NO